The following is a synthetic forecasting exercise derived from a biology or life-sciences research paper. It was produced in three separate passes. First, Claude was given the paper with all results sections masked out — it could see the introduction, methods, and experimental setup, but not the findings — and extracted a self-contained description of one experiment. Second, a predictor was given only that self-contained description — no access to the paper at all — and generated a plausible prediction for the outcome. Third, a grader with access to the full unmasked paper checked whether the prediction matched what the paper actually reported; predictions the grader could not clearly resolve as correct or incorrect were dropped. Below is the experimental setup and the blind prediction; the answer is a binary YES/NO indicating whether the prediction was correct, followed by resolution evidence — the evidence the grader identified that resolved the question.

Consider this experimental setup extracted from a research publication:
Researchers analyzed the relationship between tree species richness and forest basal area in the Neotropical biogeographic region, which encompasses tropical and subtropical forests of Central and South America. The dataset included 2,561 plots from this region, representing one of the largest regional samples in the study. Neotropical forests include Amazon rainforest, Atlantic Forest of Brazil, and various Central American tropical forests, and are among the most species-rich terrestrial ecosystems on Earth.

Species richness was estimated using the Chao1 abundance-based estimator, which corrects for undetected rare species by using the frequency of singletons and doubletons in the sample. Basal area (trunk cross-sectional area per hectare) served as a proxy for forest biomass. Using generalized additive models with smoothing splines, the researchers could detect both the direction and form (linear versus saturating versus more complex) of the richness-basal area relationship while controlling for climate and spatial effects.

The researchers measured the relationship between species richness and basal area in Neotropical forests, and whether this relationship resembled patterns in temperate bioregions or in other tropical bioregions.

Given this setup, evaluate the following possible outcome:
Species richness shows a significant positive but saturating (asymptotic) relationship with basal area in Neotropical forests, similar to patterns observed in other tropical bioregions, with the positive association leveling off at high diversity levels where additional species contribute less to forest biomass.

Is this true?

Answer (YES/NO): NO